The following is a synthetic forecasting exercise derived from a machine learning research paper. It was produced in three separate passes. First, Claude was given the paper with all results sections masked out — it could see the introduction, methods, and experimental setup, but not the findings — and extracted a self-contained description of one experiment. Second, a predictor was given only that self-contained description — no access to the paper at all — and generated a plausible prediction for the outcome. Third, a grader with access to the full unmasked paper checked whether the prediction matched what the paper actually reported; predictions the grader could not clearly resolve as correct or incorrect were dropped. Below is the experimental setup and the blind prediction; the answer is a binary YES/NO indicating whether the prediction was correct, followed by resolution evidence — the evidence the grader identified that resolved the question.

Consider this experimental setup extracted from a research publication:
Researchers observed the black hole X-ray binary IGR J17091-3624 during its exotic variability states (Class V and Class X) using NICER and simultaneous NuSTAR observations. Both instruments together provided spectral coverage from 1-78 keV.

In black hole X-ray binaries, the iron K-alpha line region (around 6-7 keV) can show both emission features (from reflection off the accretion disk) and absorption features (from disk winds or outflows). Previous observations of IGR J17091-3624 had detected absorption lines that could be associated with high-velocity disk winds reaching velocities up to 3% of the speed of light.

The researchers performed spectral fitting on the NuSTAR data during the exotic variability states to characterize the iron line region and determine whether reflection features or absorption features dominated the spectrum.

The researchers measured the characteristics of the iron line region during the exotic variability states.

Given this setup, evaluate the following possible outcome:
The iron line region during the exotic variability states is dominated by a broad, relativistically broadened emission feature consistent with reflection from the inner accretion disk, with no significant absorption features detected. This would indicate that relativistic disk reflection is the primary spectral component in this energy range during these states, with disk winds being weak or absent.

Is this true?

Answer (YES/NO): NO